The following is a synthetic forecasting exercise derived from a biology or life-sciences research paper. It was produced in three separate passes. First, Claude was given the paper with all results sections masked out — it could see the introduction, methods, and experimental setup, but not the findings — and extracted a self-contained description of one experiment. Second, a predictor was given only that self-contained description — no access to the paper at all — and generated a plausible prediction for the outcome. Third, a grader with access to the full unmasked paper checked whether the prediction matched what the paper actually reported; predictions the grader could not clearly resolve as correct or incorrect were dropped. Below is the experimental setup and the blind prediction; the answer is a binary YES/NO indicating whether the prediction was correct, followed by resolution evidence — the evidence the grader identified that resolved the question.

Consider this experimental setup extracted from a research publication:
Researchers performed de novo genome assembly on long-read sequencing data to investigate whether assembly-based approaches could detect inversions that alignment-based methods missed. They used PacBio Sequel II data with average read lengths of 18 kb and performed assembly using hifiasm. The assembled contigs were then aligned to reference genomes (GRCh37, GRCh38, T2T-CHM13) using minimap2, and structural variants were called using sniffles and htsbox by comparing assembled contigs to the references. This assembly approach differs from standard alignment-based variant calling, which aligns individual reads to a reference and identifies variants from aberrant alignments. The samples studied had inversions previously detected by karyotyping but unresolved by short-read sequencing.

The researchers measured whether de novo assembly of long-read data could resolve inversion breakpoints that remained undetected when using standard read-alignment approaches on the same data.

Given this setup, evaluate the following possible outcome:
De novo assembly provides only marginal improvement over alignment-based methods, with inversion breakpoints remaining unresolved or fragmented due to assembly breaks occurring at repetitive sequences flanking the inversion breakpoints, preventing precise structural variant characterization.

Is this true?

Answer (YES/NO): NO